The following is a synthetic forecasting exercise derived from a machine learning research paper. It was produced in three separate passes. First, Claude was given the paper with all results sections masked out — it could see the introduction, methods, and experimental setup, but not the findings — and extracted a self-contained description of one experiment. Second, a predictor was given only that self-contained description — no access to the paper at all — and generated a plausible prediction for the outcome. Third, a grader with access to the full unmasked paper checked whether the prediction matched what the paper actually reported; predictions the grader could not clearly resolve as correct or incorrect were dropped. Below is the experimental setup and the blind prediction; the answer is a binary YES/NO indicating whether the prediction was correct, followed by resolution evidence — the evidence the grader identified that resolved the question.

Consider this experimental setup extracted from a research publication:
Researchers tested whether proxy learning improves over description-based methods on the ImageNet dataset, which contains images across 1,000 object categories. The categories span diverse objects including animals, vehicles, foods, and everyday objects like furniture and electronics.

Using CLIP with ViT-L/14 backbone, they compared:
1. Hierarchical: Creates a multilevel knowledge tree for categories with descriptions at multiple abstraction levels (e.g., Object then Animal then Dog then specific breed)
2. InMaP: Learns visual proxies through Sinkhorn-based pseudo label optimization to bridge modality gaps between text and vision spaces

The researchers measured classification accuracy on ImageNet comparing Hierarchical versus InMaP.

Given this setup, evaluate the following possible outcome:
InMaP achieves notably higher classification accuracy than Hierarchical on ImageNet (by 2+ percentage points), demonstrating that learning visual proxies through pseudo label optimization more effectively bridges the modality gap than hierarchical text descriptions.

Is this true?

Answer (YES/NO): NO